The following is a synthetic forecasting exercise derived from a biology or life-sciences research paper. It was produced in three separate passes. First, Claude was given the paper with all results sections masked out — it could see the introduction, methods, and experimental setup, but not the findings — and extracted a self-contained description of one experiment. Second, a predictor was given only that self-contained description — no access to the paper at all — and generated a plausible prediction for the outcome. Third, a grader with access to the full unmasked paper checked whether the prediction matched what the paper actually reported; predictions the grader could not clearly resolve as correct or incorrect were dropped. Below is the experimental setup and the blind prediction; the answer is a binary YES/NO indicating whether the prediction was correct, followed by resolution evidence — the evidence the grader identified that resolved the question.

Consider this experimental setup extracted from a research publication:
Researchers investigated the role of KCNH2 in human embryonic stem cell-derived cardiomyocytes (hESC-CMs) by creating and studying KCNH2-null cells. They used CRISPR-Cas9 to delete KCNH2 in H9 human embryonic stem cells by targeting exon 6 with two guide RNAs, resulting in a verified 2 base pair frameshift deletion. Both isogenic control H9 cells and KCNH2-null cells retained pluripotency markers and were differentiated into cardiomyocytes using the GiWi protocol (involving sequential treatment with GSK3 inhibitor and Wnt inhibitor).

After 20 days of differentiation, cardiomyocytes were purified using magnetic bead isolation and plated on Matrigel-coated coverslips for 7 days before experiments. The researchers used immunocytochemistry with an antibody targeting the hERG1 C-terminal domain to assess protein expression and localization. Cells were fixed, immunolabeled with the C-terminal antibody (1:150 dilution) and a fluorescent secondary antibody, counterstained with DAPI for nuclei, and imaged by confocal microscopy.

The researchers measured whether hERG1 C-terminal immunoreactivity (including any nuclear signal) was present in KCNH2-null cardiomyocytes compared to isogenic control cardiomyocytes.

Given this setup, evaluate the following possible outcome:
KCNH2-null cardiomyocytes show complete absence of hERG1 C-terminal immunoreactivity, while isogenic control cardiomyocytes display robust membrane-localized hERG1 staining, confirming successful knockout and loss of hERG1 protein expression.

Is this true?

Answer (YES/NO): NO